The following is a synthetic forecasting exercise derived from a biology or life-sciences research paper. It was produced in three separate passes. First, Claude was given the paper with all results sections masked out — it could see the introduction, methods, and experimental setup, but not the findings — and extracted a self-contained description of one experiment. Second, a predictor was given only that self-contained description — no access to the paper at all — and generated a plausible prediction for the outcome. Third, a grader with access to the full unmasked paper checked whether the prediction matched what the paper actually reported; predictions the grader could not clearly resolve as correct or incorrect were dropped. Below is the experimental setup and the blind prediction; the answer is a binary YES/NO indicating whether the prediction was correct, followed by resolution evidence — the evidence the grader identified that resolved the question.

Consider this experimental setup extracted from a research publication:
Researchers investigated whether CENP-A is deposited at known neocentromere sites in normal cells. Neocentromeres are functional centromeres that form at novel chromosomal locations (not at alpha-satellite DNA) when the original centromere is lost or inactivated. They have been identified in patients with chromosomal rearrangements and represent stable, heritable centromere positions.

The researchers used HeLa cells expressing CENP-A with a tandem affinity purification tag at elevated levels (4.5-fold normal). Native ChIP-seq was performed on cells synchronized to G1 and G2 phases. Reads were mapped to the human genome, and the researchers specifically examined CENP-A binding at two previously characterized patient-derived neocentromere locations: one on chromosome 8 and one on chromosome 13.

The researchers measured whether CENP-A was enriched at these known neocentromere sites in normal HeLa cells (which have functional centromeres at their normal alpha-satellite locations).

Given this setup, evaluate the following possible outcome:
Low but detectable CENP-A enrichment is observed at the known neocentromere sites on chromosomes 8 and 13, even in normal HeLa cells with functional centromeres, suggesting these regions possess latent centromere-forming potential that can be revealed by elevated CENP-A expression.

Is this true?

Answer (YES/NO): NO